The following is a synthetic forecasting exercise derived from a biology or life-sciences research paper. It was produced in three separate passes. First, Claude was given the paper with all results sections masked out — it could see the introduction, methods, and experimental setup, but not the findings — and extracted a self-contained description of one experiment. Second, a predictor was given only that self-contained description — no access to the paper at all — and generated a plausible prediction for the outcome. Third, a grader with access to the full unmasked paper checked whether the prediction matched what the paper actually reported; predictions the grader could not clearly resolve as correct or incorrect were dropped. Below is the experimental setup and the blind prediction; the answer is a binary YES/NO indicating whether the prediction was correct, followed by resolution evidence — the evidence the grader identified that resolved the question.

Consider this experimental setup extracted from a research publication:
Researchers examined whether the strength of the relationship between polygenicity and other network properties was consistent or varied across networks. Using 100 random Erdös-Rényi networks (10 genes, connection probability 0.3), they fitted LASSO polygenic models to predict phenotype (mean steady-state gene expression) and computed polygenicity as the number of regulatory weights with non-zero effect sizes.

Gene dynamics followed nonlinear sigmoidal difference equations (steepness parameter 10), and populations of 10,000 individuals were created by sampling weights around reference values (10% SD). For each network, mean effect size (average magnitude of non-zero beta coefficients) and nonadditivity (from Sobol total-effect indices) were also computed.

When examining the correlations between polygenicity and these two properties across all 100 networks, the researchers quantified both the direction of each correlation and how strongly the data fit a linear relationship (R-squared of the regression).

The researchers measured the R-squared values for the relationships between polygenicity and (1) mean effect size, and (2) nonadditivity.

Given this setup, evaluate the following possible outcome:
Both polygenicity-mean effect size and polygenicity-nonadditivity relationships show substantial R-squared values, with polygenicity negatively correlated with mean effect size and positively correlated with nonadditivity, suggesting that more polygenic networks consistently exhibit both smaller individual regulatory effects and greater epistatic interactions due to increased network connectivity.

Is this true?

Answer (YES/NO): NO